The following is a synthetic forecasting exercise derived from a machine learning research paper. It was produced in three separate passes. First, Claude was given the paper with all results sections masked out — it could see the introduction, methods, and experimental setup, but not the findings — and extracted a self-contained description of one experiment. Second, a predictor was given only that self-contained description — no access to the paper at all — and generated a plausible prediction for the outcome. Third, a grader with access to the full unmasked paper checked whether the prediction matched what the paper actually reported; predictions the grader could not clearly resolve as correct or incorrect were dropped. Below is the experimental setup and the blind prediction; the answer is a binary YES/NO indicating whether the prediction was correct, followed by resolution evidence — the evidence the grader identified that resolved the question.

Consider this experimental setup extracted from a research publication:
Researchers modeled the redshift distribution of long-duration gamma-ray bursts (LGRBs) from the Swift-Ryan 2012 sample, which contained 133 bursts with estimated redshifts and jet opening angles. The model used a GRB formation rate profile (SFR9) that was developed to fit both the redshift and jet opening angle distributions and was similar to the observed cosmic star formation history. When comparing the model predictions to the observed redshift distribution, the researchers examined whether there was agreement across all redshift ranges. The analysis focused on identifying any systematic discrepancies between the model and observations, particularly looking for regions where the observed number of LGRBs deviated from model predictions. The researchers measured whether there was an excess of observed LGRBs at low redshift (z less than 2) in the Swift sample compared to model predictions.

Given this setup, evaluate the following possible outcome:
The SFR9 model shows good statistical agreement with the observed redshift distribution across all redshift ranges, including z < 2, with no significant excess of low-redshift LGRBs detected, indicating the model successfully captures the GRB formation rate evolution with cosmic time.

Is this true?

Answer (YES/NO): NO